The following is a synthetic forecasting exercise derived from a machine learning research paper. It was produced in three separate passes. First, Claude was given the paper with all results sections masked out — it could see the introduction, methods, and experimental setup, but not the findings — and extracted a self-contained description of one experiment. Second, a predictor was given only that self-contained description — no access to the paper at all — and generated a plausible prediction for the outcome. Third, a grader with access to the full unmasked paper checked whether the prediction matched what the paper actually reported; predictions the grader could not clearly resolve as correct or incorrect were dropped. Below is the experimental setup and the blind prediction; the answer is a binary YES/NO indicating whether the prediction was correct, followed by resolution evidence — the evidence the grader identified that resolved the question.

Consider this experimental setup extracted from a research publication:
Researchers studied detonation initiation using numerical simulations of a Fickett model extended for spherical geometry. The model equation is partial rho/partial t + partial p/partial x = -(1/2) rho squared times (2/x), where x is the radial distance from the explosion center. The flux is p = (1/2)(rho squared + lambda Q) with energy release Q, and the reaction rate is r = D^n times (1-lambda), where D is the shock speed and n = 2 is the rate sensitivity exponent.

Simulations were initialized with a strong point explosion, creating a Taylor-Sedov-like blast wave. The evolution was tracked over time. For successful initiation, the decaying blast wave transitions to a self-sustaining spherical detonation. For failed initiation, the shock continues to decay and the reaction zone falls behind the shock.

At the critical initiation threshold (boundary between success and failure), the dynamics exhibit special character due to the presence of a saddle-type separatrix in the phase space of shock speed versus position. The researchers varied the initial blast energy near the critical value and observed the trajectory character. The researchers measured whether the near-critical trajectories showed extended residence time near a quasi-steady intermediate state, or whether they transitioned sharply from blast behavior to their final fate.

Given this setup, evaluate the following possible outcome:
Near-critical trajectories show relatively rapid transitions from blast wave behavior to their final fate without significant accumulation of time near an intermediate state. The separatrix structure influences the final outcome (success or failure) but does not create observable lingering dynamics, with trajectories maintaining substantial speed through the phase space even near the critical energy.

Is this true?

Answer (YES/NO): NO